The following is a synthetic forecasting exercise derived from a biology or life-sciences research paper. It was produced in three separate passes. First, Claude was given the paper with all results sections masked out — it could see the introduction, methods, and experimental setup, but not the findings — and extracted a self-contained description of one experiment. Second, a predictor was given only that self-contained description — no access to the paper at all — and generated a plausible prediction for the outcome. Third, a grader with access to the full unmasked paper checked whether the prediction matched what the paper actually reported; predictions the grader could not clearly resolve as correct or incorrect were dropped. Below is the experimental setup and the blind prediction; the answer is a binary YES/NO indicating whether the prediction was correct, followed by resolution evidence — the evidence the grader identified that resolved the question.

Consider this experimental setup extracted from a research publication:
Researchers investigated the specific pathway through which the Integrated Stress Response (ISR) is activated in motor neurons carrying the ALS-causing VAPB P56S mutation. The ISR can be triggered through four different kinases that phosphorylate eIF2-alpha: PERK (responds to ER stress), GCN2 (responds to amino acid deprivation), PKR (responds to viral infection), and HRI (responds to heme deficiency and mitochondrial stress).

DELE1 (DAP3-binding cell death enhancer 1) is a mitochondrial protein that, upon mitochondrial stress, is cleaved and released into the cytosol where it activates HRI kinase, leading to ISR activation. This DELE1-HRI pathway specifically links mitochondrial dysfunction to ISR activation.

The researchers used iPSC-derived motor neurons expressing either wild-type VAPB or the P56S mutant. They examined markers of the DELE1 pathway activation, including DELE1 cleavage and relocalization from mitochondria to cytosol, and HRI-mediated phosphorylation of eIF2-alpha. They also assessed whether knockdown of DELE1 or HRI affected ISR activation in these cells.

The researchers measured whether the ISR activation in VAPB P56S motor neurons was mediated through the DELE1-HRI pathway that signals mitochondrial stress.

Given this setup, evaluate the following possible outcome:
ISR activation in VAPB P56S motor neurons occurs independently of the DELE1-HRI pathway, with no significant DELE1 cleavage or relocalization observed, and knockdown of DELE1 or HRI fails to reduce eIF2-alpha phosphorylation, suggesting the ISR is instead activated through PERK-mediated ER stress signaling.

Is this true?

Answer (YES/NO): NO